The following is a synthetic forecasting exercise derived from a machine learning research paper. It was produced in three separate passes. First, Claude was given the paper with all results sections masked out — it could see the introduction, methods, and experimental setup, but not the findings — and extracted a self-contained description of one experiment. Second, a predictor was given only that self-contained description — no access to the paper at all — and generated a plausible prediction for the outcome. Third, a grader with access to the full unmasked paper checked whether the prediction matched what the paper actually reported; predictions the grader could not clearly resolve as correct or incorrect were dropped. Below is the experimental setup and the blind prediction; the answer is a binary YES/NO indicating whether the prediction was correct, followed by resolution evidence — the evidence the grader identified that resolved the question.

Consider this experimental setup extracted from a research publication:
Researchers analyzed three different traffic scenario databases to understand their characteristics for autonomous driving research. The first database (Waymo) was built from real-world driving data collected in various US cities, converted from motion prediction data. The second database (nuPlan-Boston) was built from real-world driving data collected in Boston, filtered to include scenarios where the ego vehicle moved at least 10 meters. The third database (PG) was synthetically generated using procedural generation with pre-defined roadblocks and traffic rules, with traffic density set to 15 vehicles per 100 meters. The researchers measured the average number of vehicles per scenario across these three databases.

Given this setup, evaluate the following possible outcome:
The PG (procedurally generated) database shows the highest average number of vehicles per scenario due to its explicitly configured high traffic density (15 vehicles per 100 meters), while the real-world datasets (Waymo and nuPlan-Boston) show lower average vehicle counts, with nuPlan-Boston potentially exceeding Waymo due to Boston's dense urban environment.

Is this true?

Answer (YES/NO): NO